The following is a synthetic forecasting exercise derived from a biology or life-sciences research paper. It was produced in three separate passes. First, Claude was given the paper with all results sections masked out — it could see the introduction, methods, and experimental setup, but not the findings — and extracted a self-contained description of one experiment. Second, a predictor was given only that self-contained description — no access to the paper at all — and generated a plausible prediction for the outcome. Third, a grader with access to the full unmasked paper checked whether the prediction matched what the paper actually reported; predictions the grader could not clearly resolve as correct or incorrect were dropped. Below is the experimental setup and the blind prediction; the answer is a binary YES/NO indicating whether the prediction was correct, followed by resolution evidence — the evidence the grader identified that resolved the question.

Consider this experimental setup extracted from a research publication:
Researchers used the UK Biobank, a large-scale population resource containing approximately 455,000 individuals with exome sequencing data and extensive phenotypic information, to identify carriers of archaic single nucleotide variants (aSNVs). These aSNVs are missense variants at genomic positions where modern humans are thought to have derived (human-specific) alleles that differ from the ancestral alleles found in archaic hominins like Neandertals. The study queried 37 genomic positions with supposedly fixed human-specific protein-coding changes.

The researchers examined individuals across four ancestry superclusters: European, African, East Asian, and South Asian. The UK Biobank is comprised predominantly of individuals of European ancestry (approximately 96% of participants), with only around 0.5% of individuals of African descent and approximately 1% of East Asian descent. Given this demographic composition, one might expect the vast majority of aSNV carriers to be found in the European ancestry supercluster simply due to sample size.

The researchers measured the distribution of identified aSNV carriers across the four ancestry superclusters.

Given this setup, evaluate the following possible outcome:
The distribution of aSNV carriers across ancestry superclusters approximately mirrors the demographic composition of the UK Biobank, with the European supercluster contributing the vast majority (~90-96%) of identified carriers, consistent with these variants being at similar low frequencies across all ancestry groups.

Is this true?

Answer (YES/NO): NO